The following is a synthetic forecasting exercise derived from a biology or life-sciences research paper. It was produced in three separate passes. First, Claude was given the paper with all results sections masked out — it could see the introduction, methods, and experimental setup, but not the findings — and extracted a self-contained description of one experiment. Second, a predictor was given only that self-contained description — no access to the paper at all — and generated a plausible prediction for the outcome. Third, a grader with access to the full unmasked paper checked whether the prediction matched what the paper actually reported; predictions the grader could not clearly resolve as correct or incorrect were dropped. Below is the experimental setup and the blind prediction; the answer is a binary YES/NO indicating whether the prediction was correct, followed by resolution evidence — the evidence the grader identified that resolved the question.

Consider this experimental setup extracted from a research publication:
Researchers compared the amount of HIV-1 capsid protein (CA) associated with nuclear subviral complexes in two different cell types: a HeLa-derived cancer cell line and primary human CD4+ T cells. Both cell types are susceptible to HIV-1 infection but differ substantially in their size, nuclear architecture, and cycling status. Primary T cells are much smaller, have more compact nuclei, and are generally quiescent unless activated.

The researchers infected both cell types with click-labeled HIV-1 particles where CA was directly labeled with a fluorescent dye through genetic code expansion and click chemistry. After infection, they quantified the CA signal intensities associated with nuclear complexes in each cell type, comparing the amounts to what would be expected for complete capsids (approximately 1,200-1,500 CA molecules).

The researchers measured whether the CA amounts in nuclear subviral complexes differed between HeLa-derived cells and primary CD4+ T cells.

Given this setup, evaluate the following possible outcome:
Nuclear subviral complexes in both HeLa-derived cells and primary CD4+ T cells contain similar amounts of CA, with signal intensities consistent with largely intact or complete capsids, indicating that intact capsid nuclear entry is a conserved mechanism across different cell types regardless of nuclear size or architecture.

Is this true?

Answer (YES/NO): YES